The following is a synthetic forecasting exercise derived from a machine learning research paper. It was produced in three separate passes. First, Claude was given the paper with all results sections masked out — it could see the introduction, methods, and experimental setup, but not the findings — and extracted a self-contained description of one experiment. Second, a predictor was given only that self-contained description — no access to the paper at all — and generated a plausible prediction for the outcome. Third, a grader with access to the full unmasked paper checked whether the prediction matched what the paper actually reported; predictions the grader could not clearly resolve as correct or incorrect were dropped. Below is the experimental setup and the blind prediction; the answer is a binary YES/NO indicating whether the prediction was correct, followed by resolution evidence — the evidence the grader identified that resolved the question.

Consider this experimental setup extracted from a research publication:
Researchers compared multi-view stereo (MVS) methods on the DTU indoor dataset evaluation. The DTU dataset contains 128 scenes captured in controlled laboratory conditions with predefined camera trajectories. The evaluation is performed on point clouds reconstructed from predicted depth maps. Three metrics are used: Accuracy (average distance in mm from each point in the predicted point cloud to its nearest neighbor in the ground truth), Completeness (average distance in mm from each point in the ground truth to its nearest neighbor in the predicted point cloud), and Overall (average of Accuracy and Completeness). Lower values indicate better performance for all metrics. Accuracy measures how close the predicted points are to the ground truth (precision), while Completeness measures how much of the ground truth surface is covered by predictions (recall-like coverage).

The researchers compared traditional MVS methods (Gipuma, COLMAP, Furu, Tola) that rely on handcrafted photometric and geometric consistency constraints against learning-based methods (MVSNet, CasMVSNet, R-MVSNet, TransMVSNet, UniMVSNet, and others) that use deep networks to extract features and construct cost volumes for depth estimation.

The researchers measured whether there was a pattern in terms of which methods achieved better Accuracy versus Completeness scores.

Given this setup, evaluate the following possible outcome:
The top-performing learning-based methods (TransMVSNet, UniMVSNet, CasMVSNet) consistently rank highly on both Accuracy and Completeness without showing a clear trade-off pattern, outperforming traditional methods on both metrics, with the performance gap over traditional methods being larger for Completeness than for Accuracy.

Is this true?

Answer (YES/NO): NO